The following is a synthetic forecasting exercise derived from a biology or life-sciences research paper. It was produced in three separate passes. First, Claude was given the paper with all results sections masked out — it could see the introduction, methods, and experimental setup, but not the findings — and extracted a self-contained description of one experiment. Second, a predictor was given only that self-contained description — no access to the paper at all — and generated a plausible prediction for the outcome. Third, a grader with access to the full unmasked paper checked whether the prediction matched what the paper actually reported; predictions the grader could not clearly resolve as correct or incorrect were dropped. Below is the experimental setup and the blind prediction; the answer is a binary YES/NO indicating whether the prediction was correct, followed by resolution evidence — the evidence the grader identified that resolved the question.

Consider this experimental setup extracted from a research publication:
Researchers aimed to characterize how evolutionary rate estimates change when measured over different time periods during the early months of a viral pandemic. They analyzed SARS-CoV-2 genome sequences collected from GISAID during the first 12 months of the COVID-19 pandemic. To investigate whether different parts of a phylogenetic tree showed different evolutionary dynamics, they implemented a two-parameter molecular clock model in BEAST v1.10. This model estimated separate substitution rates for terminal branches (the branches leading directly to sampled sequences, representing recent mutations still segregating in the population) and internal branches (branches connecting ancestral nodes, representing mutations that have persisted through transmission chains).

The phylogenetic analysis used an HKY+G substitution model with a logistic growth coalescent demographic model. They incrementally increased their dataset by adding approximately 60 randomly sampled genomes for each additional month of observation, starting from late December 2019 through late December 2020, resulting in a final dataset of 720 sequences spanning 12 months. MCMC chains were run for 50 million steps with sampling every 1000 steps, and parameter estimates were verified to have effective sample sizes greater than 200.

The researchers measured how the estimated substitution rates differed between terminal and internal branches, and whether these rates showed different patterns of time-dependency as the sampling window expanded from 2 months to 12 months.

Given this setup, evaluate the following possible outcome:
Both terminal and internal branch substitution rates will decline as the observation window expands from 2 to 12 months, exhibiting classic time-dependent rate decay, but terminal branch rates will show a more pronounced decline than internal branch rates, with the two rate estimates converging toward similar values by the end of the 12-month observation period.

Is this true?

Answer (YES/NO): NO